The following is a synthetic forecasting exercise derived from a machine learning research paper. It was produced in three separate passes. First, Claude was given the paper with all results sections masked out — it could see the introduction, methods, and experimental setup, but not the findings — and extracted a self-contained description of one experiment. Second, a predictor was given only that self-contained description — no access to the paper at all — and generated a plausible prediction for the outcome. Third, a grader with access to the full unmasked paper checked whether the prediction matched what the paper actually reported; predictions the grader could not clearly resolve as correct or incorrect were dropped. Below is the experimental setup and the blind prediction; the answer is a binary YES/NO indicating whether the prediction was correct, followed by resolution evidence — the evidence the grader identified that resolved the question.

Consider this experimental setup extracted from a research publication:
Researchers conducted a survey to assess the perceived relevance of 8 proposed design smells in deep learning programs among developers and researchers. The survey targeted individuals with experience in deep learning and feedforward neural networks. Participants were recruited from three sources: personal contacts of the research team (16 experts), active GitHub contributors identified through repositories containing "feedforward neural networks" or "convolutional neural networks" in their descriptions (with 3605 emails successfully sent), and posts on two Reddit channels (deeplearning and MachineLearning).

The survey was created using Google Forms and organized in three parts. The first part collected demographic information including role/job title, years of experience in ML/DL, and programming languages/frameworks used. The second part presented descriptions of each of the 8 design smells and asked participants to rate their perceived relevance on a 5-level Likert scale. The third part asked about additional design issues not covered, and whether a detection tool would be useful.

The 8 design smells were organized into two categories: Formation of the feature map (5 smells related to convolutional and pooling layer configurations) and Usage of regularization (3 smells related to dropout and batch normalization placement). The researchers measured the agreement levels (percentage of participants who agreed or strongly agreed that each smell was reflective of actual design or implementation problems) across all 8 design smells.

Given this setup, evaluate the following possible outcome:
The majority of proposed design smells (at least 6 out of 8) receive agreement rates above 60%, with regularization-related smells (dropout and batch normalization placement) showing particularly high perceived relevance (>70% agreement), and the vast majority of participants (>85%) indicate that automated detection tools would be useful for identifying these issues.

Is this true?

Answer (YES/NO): NO